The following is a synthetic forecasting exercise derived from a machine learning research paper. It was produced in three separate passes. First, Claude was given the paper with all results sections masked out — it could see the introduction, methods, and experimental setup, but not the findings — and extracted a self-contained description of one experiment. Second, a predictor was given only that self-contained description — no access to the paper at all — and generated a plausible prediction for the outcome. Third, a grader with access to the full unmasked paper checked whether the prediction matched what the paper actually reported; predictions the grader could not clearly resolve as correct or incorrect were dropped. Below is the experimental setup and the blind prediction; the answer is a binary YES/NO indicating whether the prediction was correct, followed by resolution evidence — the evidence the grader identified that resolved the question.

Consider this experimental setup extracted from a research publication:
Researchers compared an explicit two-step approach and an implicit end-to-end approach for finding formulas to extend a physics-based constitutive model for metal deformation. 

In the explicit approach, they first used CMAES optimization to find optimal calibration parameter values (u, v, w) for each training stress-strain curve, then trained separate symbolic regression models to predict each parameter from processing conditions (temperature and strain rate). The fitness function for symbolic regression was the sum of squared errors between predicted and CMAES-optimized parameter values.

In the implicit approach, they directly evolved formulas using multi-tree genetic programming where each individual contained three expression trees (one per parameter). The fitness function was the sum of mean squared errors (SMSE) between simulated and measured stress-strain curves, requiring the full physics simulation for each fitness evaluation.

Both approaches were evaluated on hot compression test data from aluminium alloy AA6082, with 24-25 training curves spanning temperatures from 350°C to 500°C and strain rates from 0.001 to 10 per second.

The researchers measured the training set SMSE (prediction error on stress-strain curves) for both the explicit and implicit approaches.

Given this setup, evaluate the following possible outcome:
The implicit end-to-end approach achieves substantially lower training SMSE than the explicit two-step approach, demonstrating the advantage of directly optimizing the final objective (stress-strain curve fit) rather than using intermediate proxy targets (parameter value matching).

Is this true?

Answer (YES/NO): YES